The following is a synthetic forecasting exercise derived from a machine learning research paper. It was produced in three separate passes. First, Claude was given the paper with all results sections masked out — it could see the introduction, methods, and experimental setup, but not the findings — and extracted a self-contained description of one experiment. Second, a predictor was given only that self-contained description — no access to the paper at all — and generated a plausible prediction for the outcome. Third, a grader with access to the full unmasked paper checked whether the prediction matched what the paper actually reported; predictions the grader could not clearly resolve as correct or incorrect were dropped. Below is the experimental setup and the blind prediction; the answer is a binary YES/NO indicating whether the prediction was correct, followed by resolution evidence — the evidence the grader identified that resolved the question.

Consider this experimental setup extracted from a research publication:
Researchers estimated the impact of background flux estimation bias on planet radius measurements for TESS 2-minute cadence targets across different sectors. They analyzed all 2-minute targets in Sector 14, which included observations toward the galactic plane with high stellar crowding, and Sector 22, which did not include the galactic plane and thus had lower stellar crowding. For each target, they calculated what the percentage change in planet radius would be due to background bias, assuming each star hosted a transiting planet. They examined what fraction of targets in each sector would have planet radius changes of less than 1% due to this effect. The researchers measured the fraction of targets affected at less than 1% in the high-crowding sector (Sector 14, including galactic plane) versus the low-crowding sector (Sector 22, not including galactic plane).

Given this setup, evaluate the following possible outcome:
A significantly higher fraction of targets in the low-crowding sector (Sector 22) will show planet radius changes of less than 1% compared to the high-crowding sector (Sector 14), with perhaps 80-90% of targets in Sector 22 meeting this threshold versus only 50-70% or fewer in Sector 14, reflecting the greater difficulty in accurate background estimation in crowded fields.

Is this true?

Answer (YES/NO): YES